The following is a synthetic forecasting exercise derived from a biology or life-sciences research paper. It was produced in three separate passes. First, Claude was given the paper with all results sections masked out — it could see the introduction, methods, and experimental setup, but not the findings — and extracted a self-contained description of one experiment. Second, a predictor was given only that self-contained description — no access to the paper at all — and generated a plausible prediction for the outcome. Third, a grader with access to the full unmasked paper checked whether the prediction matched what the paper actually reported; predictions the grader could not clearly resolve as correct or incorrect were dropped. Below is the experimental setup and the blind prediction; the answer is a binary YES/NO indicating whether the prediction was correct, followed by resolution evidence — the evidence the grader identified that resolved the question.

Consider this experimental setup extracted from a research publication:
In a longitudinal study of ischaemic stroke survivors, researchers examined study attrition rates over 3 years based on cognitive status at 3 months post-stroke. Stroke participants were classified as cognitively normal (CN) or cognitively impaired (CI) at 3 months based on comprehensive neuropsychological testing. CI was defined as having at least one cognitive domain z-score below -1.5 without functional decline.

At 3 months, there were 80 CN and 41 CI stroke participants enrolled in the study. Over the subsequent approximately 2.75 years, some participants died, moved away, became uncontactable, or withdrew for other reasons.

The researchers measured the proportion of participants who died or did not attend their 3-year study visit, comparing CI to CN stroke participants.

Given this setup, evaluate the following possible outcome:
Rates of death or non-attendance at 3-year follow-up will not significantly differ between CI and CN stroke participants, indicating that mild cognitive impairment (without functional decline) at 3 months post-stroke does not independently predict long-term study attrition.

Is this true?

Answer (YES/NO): NO